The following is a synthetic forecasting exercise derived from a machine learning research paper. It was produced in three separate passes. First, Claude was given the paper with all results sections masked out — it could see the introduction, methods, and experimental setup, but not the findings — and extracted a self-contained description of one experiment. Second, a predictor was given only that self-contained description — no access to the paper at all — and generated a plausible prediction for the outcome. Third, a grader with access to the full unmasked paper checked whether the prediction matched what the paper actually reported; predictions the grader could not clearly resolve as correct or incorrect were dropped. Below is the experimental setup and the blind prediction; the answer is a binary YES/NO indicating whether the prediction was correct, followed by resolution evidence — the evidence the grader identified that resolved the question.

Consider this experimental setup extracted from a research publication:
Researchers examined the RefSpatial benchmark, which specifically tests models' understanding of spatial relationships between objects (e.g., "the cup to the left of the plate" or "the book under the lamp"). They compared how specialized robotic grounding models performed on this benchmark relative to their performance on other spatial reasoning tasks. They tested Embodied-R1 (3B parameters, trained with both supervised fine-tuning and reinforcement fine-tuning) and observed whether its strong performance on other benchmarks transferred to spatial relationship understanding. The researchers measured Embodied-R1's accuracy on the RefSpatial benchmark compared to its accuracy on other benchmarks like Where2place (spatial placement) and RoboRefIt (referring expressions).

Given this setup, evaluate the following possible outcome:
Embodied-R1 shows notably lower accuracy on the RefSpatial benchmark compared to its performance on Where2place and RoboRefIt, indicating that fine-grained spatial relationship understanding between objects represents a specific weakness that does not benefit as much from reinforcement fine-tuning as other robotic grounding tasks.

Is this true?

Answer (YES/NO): NO